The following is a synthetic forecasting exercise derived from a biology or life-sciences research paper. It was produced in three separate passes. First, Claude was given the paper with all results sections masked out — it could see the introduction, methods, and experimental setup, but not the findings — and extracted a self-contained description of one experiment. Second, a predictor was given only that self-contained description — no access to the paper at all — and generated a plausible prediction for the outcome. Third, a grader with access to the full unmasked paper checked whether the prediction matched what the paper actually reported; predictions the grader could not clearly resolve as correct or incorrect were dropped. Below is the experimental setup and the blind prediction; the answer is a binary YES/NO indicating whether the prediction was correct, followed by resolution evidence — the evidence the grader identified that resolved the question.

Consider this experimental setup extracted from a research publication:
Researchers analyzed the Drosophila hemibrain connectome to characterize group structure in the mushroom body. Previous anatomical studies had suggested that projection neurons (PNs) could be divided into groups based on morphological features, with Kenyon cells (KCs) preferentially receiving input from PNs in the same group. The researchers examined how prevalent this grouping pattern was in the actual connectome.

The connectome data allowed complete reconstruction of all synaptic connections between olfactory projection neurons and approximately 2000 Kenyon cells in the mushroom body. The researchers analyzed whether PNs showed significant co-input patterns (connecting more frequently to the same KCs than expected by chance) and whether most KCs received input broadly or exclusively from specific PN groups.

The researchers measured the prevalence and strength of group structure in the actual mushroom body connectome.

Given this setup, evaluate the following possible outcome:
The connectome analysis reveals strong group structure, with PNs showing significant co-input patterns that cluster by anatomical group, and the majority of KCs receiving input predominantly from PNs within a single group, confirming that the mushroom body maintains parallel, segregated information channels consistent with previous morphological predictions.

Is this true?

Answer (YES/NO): NO